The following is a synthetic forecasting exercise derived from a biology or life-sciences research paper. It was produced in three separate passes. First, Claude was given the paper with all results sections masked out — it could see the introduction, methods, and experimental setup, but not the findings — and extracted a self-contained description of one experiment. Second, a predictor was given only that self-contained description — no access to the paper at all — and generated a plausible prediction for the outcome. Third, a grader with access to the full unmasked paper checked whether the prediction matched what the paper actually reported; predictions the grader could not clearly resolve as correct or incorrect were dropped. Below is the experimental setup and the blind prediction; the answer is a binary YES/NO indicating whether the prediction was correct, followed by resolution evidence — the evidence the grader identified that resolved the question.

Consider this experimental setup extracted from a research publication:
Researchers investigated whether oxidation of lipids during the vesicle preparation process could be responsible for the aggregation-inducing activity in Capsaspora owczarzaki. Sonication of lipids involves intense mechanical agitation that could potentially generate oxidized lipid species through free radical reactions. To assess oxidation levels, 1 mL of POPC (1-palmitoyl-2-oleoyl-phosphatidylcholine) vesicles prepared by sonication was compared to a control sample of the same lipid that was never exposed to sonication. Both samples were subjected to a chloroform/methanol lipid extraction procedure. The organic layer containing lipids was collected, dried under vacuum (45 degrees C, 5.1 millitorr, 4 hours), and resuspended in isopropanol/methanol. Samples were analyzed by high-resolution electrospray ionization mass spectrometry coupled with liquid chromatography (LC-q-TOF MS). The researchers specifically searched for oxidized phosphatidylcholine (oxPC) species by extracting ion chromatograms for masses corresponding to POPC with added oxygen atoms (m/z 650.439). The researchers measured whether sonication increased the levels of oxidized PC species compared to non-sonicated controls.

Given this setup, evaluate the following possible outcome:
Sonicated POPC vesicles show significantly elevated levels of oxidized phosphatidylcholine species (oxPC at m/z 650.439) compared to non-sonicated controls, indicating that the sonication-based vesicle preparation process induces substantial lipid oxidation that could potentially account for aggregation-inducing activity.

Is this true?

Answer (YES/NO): NO